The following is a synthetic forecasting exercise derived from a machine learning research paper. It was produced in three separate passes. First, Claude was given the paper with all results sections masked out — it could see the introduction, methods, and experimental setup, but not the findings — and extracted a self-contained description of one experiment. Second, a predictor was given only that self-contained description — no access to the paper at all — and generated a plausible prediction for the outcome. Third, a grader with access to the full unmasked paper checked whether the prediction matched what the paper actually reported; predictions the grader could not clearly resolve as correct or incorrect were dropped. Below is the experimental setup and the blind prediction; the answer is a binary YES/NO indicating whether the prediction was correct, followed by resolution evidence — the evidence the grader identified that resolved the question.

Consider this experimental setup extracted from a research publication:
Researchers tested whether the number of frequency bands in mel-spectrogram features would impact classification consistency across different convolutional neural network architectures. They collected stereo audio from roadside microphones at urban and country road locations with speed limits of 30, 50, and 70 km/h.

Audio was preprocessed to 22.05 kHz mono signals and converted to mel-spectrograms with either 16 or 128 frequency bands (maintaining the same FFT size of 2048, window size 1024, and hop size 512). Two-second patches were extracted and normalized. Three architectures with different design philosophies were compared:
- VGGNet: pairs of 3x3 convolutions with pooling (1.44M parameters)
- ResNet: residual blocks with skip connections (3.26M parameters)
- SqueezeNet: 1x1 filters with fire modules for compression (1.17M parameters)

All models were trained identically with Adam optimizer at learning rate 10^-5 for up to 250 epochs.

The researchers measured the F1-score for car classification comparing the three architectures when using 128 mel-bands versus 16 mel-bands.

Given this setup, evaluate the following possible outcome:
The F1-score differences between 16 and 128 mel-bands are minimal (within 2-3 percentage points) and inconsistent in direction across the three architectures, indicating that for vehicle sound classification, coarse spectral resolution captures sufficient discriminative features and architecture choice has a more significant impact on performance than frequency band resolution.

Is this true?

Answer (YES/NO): NO